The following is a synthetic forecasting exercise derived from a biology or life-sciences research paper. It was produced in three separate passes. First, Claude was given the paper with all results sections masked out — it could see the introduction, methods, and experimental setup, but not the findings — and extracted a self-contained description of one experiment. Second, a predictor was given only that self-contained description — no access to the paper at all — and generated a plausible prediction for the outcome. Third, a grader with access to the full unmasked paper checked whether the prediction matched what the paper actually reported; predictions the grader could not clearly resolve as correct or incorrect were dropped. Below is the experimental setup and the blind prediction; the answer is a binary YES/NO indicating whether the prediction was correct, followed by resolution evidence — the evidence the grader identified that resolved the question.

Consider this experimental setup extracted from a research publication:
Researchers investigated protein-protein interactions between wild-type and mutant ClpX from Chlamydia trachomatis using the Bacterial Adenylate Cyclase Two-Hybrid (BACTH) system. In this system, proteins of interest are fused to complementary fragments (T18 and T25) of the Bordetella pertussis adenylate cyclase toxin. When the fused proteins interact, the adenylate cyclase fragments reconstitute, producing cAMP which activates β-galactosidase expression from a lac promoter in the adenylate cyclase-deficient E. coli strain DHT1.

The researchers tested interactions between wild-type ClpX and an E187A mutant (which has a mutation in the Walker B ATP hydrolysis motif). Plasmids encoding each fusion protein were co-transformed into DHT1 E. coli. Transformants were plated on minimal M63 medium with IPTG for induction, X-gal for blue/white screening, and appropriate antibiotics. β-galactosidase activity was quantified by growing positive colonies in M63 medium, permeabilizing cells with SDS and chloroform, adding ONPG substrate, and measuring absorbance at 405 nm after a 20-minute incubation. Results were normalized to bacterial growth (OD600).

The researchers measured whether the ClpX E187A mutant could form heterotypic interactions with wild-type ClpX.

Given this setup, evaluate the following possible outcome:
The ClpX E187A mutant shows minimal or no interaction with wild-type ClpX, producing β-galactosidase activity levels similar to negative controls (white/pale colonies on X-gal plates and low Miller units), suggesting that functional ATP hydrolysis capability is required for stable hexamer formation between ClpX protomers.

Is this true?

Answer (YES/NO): NO